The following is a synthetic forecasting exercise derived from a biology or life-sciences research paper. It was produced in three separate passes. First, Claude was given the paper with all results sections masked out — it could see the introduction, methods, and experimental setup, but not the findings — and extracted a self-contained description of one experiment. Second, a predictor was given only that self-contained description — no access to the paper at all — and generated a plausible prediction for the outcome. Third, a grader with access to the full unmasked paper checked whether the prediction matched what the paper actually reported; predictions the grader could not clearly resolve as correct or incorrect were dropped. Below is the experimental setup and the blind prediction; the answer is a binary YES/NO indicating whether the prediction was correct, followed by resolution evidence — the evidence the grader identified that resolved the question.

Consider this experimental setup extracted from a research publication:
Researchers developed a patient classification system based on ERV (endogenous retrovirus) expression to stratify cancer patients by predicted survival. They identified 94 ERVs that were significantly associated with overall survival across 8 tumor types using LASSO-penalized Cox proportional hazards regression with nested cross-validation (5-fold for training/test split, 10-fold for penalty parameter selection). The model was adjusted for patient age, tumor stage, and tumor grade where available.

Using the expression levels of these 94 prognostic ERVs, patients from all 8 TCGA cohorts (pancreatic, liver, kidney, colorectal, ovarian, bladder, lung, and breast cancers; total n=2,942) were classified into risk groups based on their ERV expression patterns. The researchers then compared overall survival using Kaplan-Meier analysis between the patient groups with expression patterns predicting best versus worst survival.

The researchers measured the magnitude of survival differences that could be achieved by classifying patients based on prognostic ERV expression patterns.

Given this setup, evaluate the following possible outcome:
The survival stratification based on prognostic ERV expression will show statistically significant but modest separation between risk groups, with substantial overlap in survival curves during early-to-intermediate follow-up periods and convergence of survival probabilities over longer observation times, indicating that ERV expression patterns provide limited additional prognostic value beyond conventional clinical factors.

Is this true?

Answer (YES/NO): NO